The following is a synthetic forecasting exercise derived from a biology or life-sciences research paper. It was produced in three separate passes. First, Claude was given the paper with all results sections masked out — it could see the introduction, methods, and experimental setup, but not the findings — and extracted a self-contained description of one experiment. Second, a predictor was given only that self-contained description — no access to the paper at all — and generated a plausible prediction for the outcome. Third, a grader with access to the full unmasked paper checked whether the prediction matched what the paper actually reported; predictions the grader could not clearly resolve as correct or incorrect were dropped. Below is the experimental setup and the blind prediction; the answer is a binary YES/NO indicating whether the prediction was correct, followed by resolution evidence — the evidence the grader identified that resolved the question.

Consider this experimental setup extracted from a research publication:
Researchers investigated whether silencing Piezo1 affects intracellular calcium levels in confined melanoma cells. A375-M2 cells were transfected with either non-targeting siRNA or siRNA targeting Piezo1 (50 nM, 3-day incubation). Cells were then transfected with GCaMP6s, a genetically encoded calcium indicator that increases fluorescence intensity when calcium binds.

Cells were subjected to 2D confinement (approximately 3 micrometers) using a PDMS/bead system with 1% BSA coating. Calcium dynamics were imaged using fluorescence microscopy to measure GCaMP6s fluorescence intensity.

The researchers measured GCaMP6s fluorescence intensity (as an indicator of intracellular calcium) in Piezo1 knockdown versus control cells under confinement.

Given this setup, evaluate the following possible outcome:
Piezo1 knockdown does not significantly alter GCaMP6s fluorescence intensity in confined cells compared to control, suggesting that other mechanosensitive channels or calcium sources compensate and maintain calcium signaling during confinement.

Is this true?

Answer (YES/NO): NO